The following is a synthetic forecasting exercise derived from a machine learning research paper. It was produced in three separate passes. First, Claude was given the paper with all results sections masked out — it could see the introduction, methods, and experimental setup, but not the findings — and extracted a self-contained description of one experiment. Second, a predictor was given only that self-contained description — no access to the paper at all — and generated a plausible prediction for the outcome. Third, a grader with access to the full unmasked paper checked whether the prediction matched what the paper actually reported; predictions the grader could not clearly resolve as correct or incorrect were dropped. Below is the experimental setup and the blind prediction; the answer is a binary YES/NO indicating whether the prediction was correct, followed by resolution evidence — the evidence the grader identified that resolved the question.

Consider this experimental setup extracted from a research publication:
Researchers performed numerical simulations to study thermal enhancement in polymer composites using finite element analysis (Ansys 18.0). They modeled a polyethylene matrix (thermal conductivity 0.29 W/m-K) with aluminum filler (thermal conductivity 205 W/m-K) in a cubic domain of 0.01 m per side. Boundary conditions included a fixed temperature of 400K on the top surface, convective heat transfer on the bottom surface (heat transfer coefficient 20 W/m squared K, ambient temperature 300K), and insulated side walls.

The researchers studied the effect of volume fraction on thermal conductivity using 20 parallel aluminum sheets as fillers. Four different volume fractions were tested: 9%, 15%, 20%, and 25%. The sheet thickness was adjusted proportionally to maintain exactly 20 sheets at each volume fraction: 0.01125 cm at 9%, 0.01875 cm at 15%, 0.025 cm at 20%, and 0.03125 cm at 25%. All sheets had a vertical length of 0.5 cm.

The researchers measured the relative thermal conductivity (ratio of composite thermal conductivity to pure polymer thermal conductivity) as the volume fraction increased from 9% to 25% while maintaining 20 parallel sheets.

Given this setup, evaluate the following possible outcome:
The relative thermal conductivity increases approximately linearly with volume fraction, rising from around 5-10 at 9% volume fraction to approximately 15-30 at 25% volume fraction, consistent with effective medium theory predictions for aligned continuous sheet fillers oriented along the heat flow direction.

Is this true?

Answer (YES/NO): NO